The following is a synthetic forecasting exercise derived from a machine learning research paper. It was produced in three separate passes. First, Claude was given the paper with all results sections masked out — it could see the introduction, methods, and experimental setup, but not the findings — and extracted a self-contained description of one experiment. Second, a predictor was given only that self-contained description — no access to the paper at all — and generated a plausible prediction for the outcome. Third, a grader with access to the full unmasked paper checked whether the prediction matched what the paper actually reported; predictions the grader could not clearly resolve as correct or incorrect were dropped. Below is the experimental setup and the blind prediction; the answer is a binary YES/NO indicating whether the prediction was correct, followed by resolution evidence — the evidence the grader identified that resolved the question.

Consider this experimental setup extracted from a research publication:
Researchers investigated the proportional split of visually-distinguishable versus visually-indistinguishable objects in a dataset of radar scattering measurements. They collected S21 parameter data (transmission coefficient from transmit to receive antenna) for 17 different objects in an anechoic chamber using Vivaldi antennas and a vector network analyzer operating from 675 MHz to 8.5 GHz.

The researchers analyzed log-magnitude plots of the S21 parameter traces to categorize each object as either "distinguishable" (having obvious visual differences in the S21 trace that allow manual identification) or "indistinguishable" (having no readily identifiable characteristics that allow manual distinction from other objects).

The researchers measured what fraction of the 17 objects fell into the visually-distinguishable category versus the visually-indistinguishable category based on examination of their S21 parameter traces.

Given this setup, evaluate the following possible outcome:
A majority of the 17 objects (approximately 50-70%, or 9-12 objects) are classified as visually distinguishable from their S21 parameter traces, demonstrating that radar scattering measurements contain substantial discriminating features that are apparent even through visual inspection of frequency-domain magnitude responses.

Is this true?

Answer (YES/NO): NO